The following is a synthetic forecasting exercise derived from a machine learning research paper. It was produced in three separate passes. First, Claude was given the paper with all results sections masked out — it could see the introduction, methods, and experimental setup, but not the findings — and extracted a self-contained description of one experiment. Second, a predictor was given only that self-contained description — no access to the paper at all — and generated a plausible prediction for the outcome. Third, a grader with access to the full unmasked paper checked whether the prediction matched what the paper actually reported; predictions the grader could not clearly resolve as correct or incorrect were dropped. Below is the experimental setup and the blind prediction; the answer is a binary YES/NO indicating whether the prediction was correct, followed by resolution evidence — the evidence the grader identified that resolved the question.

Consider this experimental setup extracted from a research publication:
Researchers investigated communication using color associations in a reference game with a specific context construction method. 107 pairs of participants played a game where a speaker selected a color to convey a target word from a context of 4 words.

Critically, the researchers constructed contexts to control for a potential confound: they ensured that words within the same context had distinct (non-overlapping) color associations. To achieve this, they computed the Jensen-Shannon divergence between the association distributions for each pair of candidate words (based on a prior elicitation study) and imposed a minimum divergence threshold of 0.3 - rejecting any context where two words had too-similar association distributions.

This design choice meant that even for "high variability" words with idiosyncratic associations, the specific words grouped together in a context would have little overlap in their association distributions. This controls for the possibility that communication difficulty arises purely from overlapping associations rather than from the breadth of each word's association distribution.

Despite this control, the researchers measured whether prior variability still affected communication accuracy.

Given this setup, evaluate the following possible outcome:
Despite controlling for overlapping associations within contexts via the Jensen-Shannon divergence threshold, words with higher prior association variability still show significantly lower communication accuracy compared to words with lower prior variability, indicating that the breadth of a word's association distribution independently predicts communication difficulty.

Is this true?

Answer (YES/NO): YES